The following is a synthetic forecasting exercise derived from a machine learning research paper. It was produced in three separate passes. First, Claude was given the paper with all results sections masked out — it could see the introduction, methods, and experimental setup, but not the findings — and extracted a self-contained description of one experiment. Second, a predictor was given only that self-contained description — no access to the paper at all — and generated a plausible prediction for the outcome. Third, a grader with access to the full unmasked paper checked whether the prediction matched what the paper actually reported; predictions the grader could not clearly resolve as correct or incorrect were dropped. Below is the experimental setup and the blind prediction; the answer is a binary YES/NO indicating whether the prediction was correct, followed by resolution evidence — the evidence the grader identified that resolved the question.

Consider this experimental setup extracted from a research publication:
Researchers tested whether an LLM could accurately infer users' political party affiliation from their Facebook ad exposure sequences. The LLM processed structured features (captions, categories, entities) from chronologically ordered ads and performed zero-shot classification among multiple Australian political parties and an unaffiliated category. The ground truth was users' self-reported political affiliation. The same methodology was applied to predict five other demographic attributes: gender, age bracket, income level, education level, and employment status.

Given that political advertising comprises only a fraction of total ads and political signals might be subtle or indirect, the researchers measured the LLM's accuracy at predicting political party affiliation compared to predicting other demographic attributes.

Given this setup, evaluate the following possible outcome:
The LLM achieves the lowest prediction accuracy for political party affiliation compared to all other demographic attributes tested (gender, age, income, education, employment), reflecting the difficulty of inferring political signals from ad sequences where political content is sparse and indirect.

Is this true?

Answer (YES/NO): NO